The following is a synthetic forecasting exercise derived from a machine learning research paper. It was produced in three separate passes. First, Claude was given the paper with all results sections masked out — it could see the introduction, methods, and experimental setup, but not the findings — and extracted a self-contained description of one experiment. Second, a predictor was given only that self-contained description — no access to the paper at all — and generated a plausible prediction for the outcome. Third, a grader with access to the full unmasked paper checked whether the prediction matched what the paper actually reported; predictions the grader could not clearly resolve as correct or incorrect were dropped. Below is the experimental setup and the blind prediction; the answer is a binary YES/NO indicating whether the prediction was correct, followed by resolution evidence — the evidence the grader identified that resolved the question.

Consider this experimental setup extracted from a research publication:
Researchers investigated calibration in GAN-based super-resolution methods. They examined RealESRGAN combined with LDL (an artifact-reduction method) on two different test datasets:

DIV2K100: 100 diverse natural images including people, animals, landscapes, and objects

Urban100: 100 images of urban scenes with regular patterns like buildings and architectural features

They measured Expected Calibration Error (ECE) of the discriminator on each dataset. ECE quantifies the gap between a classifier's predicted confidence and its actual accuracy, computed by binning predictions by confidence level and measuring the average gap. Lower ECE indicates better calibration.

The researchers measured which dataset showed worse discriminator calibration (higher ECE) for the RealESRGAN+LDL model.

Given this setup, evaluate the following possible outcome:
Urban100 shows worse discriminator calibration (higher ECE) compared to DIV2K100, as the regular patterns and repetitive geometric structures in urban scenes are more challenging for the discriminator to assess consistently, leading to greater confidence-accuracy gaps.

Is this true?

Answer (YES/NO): NO